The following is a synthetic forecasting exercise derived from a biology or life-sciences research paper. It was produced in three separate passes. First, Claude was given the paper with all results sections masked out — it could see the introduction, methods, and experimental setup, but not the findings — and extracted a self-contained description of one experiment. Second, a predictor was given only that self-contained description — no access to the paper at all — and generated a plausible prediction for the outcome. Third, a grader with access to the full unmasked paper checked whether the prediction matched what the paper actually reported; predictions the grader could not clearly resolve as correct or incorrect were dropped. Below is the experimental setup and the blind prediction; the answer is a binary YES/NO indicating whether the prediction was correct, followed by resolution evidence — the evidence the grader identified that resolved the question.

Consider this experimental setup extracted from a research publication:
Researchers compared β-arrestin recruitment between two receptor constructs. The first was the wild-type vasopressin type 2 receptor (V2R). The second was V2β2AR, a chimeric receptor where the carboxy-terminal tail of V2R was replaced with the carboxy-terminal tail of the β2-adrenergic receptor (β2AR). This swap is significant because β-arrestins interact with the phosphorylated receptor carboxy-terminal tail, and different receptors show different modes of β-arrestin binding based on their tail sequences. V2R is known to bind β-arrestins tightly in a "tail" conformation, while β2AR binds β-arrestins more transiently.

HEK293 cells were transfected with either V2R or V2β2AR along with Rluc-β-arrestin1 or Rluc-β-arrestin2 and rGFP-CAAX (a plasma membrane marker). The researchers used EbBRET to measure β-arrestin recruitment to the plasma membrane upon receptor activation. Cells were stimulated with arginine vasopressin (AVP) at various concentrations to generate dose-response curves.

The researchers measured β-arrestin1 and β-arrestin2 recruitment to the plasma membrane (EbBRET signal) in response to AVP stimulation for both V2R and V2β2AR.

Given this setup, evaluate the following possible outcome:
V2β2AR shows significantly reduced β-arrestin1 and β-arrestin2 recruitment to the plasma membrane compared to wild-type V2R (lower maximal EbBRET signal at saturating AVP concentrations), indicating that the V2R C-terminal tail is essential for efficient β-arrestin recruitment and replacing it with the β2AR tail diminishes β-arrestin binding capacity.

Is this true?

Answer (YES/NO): YES